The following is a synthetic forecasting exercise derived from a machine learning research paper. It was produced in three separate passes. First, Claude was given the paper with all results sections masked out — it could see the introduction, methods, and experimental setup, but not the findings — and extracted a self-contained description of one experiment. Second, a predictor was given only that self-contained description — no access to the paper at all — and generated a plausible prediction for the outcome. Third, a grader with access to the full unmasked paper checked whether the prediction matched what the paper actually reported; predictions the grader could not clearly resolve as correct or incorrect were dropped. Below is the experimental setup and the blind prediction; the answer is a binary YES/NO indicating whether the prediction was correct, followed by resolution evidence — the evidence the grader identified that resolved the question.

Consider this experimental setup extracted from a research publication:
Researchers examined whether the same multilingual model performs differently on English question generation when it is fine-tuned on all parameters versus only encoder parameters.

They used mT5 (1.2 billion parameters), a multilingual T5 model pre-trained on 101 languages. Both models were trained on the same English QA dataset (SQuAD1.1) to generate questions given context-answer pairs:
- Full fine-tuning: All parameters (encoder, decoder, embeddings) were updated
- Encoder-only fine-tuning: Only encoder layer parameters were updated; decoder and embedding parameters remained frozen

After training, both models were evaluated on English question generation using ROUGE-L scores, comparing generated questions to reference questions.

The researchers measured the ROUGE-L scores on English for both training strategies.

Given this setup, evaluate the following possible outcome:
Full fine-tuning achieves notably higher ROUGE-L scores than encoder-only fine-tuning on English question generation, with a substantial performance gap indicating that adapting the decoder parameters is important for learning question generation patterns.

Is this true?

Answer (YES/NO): NO